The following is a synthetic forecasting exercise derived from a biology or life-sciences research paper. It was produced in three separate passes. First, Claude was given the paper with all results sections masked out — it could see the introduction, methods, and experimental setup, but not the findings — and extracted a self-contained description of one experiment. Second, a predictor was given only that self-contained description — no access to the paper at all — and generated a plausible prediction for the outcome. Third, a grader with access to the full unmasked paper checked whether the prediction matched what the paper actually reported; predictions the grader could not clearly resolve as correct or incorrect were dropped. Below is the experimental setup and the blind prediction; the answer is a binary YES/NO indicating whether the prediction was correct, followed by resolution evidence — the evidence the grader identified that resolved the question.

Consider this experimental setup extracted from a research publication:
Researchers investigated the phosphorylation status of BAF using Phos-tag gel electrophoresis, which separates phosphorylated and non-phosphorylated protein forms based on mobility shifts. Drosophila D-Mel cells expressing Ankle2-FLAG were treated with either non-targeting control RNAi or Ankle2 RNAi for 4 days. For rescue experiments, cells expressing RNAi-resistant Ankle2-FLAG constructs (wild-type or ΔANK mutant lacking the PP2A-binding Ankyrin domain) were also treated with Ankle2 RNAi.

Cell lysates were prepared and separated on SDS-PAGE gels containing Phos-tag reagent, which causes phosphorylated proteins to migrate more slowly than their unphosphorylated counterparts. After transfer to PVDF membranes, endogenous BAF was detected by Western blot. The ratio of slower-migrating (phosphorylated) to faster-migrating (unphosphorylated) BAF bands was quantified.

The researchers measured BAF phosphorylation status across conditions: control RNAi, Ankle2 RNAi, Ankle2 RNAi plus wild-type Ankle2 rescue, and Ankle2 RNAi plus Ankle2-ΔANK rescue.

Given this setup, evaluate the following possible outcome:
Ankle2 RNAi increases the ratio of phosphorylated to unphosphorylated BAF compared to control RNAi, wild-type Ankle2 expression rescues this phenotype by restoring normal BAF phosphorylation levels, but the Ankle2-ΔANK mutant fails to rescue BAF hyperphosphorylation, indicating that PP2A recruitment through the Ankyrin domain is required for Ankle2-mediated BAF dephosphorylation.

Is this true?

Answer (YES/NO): YES